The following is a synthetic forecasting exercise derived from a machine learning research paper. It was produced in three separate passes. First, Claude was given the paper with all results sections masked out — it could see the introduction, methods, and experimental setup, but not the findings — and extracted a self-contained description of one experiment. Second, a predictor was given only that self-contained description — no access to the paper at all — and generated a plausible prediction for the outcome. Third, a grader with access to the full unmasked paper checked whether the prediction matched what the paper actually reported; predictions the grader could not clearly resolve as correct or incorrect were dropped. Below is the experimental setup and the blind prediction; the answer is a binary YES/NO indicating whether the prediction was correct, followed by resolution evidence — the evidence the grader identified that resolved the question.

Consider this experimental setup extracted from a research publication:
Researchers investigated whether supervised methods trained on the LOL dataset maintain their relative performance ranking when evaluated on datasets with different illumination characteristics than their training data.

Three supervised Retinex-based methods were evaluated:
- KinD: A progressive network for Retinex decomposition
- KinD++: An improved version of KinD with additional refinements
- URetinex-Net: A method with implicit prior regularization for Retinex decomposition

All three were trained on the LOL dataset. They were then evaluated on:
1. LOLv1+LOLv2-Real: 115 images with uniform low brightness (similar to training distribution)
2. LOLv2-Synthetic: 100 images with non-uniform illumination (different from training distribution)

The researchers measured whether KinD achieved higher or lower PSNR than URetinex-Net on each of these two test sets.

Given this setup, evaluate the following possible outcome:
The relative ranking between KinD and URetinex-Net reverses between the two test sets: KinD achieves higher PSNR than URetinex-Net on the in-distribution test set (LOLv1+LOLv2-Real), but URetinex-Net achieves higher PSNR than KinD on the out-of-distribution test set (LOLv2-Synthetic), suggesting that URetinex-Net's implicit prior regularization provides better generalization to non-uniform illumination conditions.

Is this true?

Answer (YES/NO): NO